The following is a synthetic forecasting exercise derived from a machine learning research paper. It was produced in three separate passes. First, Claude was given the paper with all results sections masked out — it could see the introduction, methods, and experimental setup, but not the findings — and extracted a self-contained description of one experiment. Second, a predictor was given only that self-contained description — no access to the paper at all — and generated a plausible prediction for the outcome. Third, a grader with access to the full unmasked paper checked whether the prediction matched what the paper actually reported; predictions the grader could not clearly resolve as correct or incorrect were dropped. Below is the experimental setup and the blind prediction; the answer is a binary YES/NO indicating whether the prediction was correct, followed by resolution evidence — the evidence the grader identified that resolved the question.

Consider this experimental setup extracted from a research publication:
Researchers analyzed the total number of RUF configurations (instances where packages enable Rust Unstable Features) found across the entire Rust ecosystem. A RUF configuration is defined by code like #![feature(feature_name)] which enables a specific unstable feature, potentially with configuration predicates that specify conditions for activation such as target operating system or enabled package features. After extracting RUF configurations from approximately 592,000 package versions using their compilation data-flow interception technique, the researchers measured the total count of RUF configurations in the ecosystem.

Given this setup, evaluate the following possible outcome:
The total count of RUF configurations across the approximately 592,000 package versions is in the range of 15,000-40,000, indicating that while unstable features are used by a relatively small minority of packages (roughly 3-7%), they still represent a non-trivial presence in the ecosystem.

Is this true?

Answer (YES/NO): NO